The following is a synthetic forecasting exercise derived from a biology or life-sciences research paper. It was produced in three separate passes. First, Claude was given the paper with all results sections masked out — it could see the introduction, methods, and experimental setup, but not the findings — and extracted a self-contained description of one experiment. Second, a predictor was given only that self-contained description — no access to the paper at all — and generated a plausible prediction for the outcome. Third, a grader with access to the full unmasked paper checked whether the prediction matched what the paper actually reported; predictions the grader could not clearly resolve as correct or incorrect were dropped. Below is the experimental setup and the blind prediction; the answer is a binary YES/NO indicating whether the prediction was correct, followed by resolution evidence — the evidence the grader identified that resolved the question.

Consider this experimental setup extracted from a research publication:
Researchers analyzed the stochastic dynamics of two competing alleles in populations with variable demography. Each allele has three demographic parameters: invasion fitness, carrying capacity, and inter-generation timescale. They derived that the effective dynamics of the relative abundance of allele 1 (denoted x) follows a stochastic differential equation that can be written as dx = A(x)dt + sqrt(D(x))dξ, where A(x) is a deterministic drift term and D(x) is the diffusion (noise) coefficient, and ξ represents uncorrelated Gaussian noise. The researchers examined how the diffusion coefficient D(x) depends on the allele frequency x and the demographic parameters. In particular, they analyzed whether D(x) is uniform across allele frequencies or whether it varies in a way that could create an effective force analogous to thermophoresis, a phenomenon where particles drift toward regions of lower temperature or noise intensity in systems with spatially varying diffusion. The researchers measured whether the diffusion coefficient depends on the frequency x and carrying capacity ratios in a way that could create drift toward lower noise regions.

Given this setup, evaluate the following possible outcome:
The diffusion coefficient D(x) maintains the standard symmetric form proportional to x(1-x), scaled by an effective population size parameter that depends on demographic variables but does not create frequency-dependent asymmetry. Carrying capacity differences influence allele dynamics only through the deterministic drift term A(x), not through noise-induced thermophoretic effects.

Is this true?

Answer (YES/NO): NO